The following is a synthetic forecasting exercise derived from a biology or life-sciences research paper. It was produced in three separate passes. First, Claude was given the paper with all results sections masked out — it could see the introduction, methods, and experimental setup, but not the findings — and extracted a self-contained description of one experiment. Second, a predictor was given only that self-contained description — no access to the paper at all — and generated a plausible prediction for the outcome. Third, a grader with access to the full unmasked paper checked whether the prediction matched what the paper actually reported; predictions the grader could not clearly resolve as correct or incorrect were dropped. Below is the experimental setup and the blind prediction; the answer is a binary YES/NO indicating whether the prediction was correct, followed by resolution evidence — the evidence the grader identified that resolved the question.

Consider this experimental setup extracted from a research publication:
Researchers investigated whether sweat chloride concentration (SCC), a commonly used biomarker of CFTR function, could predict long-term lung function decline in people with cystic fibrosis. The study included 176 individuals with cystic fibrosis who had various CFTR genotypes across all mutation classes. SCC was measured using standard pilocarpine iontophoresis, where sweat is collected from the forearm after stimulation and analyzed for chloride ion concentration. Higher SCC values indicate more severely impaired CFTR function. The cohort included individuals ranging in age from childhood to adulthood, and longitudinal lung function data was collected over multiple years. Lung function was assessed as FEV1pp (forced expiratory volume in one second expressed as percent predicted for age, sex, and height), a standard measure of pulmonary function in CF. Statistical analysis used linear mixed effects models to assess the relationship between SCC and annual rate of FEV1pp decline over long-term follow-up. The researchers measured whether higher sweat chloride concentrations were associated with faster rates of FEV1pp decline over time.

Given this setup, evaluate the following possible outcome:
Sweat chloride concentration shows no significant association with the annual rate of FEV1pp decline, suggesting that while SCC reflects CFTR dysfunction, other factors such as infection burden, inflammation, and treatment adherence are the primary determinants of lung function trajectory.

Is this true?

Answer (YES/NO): NO